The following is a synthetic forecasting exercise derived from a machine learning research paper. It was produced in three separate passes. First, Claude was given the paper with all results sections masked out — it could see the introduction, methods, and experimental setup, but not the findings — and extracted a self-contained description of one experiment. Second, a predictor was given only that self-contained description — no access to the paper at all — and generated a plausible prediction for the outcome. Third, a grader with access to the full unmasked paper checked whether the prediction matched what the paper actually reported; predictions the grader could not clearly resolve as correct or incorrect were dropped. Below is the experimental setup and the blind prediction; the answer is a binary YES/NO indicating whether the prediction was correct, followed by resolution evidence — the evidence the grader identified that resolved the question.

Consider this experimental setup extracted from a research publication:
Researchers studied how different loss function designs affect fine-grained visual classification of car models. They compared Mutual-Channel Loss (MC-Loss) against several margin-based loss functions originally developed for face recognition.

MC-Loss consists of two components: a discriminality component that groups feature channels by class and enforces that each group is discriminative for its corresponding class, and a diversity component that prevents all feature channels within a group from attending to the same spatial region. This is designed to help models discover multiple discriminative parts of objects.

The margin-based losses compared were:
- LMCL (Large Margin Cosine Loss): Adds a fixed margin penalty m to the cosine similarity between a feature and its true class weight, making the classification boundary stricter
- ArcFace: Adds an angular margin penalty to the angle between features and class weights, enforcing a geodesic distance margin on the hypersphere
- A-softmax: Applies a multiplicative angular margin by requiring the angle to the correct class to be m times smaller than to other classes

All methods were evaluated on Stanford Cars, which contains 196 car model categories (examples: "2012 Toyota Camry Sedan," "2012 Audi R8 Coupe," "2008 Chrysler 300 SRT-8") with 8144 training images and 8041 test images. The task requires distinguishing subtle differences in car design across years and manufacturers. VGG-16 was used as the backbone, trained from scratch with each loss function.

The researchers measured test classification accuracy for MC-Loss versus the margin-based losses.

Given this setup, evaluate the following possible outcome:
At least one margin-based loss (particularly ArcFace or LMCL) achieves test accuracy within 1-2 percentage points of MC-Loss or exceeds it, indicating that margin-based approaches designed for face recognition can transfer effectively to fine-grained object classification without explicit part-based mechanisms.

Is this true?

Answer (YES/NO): NO